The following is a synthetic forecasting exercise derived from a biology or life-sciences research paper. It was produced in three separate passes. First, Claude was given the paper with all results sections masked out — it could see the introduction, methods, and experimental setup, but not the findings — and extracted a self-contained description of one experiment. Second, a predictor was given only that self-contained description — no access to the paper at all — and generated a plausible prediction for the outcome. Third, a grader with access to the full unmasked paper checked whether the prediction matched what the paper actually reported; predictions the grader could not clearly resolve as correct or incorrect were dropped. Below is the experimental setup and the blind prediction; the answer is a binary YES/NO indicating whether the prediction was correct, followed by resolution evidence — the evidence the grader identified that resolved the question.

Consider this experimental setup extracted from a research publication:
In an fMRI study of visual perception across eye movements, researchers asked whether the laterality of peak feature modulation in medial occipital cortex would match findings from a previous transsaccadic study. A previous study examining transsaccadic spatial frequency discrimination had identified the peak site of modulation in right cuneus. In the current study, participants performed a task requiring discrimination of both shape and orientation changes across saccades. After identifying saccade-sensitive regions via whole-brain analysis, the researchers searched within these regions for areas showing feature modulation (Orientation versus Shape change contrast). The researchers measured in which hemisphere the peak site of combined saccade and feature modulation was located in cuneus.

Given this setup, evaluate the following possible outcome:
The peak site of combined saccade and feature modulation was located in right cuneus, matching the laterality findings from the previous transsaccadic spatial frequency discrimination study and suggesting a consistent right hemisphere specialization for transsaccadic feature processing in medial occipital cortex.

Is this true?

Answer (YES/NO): NO